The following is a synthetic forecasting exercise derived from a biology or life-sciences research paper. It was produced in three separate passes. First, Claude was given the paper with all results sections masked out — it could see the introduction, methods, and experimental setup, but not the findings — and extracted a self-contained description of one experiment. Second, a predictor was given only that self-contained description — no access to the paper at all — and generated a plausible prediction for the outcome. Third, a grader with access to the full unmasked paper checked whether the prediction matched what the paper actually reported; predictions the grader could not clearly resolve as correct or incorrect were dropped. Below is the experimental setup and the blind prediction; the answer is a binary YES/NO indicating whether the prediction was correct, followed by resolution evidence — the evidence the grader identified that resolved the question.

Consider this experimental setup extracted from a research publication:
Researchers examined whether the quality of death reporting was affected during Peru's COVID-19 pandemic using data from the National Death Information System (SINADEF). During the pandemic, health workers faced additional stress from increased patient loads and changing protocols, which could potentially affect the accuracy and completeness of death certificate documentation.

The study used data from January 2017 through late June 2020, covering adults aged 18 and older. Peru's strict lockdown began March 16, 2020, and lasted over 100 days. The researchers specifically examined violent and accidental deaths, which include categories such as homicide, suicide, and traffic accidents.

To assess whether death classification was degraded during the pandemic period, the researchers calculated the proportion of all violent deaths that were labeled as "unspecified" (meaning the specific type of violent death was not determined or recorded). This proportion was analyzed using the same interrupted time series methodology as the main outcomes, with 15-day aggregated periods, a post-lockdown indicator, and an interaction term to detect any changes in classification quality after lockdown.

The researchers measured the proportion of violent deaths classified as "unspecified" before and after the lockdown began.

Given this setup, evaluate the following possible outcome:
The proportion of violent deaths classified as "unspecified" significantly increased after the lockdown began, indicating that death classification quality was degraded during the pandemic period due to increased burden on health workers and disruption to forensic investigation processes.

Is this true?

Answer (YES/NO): NO